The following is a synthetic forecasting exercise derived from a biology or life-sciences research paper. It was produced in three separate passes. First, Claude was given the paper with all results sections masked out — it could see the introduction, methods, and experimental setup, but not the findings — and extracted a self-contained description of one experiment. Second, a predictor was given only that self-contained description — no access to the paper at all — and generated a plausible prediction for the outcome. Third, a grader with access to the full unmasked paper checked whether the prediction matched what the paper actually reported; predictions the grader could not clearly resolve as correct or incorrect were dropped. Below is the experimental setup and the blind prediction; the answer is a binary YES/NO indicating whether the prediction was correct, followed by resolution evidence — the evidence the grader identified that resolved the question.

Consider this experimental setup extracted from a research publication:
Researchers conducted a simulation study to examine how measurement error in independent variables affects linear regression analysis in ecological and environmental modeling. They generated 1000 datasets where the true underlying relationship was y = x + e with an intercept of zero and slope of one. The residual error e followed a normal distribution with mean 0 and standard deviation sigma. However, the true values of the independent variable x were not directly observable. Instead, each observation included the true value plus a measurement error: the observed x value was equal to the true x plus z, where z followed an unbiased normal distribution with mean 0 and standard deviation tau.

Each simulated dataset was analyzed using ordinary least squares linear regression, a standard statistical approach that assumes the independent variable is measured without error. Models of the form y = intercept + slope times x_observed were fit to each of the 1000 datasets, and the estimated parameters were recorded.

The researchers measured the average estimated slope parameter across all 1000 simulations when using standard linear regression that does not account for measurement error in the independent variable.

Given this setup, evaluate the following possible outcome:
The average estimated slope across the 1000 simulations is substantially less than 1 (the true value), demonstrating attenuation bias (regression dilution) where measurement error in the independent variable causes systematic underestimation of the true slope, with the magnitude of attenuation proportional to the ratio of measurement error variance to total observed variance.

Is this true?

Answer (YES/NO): YES